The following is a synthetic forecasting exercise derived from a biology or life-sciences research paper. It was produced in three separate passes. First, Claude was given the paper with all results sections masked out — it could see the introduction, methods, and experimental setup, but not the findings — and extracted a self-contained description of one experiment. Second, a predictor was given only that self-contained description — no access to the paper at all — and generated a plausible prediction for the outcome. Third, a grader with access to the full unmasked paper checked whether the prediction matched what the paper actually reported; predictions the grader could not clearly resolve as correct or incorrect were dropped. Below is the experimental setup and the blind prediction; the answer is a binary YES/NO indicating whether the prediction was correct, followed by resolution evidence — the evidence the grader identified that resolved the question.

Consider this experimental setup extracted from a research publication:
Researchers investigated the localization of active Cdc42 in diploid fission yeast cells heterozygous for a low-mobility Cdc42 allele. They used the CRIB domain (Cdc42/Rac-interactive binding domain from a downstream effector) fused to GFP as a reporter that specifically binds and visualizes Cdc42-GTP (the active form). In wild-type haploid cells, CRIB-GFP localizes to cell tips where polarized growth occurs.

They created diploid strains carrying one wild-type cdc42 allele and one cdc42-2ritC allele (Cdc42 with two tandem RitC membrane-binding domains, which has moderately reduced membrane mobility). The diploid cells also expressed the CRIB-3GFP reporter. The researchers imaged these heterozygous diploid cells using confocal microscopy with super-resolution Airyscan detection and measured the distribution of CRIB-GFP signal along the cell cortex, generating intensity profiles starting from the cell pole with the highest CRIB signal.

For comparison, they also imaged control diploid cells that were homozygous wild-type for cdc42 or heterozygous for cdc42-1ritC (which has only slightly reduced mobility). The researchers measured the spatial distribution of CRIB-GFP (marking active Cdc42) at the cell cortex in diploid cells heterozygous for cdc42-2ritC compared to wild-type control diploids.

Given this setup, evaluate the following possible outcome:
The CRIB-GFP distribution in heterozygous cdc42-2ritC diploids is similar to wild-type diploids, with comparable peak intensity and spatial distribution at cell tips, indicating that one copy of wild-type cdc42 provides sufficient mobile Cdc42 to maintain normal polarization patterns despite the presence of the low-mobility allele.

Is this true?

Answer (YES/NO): YES